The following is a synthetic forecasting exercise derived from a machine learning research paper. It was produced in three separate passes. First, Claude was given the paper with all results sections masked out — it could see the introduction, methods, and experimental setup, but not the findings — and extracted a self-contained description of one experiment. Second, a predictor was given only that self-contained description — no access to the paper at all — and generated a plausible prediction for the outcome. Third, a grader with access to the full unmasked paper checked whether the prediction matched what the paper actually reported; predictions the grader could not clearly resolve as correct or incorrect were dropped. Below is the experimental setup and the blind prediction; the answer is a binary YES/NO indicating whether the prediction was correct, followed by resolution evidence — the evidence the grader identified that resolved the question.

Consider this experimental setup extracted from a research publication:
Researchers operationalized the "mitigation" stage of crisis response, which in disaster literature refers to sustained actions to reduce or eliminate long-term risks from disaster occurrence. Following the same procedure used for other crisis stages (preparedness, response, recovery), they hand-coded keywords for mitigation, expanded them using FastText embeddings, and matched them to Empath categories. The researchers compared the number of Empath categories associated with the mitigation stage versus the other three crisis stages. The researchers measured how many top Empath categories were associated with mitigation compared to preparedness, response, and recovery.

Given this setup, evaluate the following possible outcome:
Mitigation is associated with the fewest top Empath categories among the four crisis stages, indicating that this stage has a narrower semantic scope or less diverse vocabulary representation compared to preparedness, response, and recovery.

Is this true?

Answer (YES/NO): YES